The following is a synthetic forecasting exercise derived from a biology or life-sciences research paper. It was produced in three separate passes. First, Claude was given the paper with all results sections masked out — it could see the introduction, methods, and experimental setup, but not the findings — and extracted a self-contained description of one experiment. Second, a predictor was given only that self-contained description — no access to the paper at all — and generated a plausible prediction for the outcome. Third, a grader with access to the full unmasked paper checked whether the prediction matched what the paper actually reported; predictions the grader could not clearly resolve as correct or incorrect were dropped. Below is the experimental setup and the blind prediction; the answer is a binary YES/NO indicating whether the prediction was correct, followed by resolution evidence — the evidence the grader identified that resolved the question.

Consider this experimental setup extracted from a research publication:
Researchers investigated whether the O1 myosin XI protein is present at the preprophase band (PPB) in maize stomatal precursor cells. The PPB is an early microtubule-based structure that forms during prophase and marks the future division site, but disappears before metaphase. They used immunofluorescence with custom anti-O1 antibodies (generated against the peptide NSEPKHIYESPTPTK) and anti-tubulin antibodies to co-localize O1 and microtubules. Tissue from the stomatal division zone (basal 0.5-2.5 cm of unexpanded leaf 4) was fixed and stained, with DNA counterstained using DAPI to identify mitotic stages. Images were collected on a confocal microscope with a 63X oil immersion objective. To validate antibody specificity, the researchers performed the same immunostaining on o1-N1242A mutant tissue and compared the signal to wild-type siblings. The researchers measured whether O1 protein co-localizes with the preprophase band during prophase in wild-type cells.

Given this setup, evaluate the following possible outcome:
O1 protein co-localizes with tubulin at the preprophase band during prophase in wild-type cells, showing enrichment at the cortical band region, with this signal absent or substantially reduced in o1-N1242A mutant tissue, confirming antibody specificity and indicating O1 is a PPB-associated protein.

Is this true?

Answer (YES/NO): NO